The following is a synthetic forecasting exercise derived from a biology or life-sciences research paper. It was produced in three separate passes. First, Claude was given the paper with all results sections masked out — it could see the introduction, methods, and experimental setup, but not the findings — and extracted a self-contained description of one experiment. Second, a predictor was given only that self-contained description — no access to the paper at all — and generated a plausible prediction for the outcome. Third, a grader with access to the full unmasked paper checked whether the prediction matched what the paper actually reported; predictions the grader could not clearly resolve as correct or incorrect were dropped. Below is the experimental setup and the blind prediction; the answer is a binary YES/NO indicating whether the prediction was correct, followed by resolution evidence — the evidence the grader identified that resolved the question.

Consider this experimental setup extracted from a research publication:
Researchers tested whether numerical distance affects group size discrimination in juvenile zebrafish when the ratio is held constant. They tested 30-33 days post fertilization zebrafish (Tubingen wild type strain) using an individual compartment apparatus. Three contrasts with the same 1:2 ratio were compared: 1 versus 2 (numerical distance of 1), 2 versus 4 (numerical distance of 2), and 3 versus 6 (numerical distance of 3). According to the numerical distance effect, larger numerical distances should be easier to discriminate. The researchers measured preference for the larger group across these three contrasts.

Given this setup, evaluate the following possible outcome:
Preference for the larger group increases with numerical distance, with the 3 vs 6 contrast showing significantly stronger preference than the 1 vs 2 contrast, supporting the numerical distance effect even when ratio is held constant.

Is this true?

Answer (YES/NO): NO